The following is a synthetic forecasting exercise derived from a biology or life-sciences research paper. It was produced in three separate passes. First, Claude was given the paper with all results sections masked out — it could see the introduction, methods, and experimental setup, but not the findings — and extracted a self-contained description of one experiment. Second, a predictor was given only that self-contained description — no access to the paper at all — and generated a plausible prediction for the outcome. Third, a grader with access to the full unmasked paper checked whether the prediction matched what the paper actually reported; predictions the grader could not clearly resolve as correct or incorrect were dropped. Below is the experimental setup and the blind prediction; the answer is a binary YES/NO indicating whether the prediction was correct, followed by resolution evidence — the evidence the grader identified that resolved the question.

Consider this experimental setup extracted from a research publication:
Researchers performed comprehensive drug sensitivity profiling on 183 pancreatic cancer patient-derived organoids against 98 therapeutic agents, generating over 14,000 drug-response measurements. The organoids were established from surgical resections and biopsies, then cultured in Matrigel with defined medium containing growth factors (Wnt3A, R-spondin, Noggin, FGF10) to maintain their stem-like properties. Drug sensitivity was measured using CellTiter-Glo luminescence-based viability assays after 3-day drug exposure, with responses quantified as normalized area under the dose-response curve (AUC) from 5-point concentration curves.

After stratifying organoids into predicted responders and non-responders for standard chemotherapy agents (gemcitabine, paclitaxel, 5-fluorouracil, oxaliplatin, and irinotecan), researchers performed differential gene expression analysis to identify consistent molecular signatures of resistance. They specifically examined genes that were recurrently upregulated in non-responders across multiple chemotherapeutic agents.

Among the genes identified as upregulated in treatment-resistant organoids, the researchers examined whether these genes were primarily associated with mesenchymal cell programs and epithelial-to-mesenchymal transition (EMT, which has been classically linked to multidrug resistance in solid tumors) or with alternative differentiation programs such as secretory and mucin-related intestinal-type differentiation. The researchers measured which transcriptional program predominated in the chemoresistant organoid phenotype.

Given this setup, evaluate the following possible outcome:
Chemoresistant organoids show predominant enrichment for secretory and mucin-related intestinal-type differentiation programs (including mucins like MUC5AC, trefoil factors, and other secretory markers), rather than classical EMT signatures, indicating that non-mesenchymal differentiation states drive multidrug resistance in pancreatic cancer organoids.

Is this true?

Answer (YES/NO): YES